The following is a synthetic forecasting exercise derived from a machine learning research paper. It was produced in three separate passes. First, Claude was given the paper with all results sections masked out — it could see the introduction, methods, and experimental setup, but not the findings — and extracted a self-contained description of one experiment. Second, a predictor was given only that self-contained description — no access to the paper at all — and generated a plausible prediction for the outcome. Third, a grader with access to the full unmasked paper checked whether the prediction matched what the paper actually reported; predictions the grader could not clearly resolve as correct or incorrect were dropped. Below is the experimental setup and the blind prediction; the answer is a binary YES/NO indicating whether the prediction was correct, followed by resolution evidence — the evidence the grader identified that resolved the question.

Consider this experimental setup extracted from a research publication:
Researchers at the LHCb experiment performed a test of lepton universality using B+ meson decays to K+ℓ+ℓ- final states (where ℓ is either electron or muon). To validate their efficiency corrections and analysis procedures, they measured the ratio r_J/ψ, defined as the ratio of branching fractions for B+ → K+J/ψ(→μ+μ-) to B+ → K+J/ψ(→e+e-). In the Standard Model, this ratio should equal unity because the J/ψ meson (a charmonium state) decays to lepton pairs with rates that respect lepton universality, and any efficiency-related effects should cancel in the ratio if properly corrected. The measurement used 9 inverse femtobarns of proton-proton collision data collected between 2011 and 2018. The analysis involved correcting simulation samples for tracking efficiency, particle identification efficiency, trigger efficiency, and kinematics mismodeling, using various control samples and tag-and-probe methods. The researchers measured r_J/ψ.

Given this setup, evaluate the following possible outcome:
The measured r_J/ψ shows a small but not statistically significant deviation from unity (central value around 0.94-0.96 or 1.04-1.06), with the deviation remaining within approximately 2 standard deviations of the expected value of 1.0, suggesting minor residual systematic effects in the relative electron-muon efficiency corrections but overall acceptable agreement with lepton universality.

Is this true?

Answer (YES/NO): NO